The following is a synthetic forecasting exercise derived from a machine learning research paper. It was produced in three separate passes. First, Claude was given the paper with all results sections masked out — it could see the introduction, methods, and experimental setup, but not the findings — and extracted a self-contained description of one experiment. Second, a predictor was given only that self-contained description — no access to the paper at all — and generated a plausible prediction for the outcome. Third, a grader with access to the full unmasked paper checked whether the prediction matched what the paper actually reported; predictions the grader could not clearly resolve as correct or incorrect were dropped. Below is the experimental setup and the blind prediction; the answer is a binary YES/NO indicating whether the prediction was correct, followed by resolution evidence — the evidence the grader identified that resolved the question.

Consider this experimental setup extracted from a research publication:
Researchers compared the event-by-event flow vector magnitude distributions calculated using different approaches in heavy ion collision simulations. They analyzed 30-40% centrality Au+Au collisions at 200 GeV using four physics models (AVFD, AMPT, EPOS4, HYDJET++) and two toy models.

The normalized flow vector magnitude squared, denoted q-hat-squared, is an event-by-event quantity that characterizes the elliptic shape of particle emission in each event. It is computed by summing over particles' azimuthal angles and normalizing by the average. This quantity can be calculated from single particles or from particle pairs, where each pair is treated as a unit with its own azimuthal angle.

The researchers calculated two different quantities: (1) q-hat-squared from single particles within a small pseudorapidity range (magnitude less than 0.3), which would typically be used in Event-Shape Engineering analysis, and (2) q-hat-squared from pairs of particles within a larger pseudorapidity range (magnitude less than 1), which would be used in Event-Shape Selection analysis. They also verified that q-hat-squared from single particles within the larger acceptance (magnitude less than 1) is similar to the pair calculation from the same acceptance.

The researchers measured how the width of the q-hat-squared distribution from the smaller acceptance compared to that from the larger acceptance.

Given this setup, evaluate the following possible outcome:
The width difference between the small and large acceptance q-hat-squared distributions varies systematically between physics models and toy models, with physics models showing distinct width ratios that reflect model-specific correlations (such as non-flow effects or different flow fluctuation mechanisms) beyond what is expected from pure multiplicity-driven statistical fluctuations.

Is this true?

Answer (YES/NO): NO